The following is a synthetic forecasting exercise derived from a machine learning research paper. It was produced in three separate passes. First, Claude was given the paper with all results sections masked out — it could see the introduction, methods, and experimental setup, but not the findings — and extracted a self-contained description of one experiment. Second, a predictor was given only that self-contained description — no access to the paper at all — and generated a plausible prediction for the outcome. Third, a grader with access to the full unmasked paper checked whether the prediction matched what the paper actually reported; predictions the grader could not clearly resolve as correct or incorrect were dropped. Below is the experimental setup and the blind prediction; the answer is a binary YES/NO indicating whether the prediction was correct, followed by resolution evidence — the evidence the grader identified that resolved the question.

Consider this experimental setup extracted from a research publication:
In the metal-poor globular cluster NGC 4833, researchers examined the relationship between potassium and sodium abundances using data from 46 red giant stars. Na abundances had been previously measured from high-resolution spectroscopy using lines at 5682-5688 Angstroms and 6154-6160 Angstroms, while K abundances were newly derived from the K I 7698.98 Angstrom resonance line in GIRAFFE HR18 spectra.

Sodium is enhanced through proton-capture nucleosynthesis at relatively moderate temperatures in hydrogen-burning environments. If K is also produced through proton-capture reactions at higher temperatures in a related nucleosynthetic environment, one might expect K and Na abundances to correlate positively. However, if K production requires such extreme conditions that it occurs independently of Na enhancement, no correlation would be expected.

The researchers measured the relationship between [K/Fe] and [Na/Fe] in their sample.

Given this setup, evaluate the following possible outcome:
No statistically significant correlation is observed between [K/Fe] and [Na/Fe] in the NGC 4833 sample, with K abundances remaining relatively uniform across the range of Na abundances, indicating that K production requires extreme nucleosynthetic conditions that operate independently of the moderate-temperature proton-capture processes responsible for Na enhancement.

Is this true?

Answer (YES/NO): NO